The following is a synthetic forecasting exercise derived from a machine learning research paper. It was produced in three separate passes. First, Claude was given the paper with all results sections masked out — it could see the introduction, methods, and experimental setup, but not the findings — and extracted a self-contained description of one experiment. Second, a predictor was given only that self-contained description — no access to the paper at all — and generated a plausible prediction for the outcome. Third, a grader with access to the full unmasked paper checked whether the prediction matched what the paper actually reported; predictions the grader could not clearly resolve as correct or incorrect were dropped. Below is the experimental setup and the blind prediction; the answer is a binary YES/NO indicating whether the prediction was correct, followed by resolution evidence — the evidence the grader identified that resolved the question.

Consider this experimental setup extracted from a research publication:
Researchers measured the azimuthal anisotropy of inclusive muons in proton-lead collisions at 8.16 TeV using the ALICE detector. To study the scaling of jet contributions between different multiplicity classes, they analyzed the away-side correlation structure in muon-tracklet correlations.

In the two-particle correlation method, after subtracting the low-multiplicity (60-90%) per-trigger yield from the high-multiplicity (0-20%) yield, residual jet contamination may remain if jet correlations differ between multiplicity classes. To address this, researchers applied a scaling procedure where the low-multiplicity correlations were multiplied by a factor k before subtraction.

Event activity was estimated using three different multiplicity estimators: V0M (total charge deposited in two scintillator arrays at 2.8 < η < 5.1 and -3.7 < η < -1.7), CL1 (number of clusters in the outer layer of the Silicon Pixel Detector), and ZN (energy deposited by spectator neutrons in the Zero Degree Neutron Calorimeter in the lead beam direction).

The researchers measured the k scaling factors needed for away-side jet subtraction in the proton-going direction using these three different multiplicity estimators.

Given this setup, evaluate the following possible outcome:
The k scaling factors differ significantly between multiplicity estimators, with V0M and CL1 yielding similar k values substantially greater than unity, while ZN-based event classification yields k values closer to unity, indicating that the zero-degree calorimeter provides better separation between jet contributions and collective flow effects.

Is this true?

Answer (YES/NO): NO